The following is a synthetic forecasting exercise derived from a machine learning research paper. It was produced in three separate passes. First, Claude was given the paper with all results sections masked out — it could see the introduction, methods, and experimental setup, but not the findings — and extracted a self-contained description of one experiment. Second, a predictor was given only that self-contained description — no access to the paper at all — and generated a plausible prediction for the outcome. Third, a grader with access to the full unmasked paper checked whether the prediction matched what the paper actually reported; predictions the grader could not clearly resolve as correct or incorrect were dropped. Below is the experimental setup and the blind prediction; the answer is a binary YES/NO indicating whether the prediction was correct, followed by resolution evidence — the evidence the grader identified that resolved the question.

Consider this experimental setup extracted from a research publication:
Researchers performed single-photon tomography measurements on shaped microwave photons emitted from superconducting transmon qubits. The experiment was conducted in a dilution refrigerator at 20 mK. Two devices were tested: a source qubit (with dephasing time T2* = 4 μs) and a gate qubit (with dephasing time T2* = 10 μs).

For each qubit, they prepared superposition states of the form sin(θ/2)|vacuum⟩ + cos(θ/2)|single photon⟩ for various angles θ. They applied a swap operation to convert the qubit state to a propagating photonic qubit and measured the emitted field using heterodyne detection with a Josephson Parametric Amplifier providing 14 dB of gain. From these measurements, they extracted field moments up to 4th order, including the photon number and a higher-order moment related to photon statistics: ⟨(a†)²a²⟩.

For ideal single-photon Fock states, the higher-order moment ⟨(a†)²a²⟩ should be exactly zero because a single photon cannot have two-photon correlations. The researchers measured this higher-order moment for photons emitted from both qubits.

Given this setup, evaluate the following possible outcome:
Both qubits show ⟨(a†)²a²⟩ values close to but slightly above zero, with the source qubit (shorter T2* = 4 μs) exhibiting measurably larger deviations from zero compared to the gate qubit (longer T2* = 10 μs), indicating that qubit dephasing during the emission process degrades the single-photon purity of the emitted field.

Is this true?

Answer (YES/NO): NO